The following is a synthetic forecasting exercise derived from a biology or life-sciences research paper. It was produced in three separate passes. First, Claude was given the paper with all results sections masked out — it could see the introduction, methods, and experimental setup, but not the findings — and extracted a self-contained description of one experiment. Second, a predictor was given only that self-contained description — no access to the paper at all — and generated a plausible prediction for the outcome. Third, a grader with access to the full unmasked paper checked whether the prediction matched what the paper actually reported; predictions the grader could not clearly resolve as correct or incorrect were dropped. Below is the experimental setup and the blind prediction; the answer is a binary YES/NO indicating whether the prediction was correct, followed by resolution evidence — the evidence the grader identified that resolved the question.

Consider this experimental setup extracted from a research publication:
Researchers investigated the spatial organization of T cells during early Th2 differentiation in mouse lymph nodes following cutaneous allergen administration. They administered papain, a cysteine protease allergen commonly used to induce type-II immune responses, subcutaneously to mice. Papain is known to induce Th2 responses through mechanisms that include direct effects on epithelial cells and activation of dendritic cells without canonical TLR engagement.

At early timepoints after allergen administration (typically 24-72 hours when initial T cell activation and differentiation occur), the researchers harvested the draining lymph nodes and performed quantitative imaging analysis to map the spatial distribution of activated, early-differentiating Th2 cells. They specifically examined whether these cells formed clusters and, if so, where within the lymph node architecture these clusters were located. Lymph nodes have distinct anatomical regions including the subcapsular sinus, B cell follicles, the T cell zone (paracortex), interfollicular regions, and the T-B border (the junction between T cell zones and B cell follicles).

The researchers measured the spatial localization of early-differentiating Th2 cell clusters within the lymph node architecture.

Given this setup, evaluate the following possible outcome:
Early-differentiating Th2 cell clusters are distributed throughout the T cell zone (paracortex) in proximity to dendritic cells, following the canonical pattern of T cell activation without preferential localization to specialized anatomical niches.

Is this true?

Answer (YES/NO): NO